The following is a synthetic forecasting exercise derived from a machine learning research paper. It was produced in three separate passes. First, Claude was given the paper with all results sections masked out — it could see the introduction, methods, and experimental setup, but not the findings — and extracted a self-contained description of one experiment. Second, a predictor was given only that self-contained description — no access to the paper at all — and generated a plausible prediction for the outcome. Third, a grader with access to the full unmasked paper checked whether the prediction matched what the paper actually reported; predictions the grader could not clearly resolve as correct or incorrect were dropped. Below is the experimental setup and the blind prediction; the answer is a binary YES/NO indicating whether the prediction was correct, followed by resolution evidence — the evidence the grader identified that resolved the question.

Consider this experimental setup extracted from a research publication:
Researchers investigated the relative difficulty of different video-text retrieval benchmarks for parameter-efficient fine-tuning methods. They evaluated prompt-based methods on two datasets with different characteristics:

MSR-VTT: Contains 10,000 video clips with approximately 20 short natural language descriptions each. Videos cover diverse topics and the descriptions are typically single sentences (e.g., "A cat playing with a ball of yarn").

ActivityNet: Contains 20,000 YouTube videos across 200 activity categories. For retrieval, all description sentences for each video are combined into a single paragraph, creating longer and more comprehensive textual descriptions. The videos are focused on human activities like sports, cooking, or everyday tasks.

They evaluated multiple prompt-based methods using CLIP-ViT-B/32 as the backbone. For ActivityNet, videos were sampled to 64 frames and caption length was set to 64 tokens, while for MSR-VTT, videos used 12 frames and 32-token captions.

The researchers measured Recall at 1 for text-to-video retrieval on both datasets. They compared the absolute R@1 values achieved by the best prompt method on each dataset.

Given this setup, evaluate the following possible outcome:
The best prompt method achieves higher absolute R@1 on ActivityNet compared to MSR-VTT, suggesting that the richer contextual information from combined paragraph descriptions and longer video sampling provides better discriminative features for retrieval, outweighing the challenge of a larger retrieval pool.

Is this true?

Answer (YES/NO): NO